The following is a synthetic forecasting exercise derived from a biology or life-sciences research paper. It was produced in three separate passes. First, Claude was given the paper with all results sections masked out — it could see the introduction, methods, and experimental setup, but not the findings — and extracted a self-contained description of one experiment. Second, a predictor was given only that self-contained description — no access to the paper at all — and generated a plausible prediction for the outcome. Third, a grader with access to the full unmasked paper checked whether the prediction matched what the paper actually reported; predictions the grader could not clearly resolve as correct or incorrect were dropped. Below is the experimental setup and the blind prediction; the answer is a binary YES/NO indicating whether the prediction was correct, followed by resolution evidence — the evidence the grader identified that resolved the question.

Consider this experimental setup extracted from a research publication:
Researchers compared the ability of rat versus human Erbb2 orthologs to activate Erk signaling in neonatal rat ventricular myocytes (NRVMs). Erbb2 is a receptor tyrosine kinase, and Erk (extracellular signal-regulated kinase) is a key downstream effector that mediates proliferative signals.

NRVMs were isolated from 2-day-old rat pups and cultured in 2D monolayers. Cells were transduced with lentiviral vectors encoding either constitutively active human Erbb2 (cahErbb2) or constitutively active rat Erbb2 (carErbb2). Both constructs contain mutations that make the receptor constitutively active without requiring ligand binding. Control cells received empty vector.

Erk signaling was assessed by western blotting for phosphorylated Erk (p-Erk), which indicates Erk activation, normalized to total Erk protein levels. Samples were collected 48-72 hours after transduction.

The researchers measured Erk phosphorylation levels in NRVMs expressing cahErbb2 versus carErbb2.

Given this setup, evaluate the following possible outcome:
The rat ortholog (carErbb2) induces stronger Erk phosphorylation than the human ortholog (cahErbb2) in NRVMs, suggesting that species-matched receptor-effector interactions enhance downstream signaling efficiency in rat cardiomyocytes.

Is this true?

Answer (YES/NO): NO